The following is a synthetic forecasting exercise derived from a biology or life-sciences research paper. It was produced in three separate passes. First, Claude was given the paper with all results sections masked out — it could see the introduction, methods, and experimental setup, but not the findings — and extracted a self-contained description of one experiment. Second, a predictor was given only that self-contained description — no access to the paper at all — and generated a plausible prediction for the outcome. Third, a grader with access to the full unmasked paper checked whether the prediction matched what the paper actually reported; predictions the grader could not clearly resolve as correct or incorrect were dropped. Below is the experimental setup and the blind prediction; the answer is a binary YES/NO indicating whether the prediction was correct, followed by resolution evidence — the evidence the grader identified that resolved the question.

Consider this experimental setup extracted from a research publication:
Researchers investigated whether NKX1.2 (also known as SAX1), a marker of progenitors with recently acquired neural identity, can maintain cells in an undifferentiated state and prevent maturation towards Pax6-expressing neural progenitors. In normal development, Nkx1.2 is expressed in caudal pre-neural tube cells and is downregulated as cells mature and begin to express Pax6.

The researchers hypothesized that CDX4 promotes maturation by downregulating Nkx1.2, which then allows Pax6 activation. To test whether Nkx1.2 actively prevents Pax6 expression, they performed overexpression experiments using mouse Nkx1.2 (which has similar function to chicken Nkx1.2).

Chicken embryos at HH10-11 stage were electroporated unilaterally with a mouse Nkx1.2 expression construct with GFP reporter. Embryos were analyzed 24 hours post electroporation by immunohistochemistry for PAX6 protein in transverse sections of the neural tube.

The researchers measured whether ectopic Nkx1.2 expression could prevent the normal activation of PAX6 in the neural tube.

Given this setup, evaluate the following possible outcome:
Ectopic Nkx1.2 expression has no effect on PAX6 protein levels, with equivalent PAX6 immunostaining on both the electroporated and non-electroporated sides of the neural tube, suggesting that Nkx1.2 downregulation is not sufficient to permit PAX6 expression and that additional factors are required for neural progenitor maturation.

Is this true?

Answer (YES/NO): NO